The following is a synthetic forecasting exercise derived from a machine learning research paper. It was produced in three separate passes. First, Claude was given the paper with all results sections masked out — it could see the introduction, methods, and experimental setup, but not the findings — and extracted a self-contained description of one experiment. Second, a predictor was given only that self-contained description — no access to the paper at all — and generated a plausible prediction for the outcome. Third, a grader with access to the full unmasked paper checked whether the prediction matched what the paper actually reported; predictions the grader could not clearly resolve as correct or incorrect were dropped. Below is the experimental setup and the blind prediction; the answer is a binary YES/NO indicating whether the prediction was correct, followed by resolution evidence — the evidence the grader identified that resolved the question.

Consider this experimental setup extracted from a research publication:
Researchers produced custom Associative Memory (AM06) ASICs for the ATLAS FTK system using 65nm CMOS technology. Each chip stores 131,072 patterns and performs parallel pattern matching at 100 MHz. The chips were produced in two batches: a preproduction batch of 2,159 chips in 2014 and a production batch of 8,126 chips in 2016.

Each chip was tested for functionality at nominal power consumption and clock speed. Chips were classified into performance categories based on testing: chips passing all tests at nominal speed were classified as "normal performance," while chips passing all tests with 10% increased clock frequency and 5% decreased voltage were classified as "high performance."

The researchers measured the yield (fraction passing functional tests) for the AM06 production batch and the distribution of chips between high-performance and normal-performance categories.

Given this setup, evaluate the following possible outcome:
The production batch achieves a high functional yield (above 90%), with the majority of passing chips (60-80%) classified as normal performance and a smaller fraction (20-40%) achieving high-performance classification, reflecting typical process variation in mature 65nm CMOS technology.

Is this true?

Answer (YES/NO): NO